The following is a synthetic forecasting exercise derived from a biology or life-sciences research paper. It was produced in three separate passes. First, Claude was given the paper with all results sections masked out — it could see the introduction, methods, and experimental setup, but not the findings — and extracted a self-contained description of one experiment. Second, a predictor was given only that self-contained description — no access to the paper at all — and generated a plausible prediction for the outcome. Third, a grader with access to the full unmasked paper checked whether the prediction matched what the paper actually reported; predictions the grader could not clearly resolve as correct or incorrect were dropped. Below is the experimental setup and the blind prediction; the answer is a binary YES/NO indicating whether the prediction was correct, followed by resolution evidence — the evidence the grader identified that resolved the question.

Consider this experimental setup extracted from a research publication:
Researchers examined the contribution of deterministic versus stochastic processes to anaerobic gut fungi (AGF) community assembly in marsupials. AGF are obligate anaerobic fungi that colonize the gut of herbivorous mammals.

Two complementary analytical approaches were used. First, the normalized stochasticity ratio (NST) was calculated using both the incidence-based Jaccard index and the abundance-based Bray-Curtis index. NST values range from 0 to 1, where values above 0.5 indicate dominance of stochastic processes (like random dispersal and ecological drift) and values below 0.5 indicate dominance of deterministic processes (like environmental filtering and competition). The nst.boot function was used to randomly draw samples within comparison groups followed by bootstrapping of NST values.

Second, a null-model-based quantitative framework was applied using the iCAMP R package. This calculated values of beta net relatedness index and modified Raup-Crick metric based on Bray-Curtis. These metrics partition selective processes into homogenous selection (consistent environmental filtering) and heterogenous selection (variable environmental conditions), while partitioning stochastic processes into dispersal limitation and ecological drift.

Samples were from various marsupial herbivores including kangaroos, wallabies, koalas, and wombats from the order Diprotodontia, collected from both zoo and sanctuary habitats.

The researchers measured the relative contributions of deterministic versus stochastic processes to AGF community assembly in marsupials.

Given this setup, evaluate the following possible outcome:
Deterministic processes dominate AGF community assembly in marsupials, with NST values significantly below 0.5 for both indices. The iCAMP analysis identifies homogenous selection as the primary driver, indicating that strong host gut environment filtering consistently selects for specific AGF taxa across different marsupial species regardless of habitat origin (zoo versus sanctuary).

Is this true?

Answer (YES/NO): NO